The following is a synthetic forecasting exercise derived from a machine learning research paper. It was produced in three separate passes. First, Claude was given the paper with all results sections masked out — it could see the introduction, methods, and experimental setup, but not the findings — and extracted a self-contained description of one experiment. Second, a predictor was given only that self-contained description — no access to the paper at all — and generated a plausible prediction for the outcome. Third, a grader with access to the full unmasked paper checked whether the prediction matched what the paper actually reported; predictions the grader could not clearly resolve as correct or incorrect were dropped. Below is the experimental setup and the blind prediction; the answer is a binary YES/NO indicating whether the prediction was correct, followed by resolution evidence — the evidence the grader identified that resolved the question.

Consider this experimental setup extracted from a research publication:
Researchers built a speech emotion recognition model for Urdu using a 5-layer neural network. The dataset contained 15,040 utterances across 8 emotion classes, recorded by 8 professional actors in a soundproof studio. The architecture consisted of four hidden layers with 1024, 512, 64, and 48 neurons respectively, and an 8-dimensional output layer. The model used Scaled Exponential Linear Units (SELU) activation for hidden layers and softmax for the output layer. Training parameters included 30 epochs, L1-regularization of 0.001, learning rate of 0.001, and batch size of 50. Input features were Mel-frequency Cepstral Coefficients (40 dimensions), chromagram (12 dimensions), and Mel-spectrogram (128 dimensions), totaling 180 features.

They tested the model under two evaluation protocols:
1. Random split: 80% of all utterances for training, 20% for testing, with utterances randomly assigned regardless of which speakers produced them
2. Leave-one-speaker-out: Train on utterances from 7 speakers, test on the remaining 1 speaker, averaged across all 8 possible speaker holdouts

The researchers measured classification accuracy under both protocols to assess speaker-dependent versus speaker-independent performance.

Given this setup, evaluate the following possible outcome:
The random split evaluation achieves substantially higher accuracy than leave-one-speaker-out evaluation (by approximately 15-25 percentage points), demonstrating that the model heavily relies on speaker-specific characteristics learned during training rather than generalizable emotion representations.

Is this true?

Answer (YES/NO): NO